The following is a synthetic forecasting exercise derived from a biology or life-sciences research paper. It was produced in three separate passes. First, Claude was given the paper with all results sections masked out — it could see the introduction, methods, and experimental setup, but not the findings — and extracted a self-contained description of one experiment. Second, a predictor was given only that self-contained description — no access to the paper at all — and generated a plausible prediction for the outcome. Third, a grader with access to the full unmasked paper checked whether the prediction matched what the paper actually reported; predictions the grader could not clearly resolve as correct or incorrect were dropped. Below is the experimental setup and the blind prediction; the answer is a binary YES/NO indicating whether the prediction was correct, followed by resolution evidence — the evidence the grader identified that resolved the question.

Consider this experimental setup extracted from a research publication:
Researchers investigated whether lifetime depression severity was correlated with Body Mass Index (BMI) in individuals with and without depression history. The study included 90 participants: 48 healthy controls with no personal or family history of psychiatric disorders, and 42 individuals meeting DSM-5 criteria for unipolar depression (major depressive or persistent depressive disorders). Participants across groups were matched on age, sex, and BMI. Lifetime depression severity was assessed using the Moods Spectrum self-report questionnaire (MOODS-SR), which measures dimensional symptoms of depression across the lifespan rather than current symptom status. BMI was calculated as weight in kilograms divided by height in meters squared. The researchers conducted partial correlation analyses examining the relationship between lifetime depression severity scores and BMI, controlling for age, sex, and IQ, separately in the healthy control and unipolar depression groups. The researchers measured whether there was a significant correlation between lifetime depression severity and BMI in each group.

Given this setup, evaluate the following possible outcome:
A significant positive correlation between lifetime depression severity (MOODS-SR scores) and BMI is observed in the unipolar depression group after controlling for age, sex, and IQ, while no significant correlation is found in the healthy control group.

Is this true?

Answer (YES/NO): YES